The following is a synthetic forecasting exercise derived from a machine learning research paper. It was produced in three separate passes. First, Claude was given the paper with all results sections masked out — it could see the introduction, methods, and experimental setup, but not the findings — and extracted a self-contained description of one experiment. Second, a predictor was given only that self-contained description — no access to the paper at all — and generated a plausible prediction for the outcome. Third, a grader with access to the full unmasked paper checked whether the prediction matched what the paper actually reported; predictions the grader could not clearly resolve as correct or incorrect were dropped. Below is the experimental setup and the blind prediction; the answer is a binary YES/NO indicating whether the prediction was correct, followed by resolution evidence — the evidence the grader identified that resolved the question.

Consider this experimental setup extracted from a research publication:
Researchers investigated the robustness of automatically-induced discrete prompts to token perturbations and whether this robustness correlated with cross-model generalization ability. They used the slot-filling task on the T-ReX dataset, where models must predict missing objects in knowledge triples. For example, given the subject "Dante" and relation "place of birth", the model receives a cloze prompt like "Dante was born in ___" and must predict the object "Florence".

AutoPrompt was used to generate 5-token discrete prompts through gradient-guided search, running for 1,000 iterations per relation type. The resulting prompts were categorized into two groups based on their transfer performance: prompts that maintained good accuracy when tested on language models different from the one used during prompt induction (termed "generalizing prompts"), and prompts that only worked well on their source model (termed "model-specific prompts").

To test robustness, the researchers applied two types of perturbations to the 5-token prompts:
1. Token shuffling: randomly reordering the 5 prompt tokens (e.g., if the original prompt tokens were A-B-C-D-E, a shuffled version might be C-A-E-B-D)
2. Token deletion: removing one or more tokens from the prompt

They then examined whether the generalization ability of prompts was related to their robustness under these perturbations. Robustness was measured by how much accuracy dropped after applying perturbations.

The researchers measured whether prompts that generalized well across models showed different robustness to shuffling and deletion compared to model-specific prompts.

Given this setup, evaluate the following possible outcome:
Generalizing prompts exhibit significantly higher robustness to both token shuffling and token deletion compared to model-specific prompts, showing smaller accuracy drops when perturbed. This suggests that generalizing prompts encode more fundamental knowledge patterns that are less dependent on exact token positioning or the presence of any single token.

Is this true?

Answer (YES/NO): NO